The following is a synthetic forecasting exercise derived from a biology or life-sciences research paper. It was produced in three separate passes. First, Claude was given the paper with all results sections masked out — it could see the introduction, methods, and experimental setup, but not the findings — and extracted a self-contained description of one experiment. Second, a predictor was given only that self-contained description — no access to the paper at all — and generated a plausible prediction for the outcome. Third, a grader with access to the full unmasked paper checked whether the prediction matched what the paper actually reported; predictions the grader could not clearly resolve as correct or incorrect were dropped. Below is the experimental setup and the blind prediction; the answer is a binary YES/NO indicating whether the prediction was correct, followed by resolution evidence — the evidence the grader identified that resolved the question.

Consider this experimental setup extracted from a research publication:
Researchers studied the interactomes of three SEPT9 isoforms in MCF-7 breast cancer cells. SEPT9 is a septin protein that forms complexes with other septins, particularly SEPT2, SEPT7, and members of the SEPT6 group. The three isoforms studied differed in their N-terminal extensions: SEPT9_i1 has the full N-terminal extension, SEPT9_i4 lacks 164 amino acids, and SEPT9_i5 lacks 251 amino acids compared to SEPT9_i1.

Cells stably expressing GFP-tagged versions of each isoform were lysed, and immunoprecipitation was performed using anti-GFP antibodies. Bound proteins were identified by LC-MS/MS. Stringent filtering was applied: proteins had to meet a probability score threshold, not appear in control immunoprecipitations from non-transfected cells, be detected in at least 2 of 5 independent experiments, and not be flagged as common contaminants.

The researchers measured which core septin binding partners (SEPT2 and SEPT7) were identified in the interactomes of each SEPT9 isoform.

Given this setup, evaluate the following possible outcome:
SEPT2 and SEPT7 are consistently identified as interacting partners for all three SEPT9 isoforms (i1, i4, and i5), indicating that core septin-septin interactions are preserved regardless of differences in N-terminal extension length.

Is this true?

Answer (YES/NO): YES